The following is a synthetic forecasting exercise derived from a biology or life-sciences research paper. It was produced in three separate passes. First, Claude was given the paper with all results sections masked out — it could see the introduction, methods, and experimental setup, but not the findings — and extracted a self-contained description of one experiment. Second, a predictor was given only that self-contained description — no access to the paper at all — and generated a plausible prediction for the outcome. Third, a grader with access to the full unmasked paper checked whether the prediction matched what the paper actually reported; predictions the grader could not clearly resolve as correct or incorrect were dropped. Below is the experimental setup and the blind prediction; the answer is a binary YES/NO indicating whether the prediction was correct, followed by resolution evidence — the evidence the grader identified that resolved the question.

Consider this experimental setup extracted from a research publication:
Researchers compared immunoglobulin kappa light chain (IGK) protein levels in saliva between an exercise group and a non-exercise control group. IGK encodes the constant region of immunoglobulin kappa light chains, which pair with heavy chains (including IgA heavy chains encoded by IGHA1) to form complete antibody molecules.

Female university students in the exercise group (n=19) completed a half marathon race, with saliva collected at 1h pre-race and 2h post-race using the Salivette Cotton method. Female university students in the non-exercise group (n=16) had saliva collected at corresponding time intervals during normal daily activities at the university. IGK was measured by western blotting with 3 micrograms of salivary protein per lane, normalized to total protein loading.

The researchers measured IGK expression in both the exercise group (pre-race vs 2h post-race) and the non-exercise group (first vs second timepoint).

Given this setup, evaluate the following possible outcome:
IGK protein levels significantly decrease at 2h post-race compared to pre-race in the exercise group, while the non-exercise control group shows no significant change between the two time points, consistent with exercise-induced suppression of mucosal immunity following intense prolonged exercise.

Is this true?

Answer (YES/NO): YES